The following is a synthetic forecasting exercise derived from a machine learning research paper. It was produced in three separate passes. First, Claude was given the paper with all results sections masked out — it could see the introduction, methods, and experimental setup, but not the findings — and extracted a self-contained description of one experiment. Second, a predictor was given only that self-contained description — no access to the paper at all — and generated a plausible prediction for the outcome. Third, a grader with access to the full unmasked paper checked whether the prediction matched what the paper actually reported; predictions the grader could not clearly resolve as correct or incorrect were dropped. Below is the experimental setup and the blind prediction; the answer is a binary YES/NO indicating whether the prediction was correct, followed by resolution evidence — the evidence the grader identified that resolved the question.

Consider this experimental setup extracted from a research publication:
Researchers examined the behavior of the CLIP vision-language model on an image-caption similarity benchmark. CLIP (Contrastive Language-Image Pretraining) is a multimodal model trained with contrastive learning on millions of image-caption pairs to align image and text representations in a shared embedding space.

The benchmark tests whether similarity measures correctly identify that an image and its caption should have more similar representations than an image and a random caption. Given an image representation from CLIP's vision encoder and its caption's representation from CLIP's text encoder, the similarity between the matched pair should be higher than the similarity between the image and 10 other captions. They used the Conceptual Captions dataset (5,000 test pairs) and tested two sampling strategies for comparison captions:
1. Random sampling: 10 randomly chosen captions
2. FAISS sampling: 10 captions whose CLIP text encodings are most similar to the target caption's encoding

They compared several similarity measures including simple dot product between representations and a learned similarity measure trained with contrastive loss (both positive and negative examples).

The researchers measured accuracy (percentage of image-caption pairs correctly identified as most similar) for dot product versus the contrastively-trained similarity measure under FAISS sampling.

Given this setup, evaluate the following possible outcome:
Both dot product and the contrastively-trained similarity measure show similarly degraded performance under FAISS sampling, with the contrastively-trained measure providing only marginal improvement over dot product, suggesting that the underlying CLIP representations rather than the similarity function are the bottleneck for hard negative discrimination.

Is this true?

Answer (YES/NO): YES